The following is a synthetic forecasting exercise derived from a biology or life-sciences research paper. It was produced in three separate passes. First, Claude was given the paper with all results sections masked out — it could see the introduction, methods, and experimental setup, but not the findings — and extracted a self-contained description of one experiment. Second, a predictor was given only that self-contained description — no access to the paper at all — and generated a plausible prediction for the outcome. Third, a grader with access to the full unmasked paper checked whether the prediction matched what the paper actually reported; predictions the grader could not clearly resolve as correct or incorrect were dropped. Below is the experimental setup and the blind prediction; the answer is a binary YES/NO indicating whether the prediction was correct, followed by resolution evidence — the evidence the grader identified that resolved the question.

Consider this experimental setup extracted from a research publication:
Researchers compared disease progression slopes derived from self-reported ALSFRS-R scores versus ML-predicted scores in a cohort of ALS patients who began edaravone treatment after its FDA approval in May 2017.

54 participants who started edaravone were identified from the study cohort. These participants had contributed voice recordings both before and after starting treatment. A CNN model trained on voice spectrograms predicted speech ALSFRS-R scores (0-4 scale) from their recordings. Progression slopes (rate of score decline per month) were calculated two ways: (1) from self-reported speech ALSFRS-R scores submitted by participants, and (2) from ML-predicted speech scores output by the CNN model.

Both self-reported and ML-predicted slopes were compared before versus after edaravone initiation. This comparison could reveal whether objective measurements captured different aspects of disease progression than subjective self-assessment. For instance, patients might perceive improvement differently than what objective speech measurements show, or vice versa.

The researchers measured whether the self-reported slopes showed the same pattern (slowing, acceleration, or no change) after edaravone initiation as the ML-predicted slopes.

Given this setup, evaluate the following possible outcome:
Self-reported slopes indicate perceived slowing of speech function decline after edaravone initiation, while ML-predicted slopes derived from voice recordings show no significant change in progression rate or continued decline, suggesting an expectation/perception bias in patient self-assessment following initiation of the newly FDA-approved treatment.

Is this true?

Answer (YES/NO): NO